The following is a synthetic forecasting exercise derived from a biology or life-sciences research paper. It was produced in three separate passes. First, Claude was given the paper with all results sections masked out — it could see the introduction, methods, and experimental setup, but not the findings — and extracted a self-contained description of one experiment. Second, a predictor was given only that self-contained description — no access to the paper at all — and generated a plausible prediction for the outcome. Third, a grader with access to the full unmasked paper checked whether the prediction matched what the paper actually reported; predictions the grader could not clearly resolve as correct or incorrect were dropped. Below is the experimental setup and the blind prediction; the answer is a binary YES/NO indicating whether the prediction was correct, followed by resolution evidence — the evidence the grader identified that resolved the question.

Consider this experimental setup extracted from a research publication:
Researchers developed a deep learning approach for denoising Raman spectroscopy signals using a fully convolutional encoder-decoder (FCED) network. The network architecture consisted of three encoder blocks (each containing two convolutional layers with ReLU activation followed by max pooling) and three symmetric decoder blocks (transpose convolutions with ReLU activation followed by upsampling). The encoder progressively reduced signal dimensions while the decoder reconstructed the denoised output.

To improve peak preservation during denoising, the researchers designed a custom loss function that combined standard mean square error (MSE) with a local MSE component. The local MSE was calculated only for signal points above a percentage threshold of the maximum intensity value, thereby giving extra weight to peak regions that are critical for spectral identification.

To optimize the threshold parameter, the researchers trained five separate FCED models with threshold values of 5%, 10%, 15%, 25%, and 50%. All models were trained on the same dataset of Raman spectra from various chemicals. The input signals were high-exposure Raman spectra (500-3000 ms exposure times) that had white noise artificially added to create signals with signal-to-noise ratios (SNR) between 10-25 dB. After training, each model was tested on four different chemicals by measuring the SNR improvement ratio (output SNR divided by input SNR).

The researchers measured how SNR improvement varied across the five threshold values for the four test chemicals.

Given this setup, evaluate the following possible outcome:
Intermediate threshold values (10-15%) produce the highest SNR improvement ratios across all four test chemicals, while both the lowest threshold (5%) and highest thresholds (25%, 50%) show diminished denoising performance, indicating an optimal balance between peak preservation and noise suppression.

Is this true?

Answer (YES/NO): NO